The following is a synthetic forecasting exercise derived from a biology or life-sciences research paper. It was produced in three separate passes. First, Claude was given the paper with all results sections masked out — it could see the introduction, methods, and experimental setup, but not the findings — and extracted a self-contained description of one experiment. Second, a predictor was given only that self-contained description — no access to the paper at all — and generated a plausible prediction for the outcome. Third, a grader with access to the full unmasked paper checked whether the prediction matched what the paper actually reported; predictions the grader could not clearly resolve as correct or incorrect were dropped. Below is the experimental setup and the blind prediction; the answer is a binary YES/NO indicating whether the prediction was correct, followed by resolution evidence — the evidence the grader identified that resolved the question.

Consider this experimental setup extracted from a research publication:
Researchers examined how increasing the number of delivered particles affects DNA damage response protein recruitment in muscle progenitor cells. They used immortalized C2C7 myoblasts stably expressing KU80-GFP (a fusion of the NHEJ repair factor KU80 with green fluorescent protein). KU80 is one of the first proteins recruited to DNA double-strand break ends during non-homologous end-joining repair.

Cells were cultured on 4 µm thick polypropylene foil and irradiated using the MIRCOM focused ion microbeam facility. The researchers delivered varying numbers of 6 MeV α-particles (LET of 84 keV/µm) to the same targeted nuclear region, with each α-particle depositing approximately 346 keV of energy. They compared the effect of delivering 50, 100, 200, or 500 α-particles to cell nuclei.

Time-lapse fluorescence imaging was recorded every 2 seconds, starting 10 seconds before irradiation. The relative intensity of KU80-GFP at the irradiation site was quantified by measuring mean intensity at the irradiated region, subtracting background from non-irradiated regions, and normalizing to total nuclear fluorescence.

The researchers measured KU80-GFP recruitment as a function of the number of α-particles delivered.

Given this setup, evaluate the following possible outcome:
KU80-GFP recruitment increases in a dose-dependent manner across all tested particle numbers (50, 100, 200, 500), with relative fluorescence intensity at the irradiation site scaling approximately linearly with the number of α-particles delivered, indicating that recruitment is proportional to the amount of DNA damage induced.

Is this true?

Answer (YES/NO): NO